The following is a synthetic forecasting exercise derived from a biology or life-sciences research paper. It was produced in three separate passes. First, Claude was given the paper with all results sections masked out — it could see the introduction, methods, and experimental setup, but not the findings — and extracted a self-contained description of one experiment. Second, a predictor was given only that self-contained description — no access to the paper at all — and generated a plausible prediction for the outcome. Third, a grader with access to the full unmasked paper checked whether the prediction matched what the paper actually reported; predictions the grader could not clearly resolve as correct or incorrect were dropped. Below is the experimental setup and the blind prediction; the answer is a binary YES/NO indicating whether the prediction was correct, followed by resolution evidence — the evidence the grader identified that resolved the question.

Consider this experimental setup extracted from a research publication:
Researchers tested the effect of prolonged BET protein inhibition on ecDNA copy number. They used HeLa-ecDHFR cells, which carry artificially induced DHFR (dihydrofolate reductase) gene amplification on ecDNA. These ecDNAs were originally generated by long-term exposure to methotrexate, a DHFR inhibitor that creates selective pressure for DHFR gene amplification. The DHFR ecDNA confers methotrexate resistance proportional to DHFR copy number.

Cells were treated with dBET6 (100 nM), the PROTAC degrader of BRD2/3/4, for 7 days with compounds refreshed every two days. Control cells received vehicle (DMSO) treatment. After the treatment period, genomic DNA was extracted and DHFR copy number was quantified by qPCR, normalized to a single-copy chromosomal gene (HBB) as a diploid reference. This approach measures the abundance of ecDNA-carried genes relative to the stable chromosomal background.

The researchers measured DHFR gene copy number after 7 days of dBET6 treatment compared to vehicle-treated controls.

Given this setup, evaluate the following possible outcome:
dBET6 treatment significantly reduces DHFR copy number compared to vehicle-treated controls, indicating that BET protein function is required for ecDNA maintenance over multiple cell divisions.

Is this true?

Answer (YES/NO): YES